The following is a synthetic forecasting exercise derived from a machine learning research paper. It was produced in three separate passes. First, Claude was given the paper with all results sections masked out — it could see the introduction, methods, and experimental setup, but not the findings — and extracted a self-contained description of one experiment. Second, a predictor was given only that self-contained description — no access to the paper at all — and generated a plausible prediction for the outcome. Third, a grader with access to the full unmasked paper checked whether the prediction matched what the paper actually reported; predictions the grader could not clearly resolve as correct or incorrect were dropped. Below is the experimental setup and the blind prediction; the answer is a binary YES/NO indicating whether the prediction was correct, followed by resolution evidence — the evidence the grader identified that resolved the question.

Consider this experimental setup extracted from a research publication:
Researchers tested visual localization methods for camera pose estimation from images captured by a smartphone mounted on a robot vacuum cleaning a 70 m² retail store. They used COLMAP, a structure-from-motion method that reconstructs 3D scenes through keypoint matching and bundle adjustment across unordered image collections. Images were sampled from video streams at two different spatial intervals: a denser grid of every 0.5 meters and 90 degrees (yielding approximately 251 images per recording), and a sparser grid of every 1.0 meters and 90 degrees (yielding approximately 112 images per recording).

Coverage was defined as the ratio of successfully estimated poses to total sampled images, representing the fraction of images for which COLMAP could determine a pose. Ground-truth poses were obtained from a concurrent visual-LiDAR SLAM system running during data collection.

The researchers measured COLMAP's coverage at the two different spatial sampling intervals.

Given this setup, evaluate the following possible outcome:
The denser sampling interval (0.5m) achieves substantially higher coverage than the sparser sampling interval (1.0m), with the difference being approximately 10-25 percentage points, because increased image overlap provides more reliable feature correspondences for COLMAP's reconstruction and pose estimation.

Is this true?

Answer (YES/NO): NO